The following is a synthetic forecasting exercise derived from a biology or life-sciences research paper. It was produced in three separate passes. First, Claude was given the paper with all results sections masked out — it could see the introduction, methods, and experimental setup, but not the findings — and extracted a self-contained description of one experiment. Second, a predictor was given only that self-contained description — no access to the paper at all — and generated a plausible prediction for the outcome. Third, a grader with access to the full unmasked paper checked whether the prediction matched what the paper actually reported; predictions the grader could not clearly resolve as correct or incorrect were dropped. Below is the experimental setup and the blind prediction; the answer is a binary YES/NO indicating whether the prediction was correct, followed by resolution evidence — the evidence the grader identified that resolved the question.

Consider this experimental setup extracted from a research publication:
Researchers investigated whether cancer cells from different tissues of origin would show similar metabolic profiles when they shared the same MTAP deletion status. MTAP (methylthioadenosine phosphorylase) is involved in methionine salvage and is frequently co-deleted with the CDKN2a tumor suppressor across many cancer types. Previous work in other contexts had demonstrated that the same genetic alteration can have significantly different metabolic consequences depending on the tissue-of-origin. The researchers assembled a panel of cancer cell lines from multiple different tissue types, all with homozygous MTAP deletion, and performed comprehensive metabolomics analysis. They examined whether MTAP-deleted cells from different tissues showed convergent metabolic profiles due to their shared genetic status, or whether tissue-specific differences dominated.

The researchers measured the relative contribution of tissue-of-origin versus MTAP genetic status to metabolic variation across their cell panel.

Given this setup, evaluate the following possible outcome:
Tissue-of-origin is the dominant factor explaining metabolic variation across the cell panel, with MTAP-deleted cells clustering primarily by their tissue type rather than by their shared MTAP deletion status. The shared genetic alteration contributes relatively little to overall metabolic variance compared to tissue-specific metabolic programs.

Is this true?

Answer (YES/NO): NO